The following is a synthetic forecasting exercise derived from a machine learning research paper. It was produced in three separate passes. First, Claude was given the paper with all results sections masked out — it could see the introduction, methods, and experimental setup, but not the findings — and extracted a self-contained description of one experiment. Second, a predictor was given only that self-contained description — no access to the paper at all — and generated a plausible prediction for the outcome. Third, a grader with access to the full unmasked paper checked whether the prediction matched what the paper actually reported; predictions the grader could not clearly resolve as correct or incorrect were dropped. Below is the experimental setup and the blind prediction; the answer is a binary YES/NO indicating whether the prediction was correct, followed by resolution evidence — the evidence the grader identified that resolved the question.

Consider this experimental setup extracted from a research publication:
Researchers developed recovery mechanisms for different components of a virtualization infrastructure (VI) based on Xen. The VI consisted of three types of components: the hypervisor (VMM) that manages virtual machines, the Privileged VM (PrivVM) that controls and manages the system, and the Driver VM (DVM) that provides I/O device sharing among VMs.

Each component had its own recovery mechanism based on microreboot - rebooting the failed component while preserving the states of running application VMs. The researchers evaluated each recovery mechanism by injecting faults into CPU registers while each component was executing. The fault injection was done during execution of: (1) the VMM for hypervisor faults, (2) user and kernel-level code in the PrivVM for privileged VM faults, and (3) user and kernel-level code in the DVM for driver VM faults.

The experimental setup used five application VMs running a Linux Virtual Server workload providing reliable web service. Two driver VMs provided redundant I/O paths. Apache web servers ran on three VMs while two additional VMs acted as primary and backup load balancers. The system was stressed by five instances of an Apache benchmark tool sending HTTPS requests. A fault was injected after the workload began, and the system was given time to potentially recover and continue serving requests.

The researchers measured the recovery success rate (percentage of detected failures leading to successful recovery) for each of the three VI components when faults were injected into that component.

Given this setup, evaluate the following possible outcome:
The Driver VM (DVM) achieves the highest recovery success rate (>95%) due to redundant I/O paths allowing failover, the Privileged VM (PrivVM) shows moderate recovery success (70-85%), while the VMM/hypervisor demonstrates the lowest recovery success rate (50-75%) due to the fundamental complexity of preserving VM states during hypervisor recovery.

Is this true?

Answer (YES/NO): NO